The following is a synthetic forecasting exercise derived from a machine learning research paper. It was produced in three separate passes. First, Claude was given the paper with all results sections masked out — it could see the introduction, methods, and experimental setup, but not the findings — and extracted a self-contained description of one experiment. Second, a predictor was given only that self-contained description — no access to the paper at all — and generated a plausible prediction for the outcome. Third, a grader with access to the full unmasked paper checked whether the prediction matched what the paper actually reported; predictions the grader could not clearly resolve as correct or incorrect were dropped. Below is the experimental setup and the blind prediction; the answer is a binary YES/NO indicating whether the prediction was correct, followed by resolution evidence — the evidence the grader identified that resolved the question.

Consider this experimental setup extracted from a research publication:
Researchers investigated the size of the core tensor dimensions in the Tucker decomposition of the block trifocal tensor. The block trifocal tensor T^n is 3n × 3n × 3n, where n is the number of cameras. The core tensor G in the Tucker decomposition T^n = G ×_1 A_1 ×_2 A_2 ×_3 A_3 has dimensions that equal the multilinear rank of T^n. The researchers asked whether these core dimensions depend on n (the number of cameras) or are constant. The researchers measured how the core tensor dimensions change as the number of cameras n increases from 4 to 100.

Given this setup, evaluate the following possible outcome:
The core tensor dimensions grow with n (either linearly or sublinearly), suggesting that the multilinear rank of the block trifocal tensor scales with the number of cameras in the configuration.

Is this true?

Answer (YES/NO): NO